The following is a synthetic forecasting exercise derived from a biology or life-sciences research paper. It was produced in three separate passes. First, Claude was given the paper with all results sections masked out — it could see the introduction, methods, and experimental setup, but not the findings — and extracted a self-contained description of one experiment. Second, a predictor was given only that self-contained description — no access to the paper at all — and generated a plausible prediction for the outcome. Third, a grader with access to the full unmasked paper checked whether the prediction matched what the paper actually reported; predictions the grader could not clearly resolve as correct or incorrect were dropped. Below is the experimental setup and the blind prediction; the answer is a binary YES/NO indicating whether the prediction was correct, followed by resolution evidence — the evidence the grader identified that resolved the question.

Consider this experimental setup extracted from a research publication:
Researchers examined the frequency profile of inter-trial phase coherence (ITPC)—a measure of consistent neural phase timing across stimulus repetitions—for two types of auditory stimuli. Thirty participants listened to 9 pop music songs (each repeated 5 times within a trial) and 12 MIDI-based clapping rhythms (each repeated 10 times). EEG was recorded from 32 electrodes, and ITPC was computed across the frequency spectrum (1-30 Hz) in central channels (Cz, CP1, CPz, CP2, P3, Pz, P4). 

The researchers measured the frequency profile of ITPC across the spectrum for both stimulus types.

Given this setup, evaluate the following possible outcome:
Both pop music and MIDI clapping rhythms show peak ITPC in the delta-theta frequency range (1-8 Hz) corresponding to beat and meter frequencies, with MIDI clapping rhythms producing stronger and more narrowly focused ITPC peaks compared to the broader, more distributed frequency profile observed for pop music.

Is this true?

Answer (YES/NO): NO